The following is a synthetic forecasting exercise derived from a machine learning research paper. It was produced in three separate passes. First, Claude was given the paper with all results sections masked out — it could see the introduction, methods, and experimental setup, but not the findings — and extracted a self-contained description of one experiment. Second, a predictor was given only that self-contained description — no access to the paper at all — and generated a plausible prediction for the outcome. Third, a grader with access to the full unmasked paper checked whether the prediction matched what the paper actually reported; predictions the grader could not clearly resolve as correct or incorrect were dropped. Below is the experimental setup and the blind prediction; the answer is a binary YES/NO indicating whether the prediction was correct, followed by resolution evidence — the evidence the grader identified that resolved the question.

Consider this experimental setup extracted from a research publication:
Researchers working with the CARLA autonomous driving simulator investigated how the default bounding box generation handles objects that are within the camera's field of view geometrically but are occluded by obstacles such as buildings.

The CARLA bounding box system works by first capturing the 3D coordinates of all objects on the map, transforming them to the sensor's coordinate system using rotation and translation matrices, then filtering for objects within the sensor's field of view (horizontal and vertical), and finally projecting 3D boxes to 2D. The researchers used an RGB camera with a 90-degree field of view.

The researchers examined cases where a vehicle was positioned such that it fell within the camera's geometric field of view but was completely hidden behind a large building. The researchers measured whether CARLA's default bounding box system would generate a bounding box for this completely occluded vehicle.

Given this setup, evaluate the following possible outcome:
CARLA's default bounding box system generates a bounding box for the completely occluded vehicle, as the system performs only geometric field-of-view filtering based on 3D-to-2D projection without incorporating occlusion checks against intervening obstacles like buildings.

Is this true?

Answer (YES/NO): YES